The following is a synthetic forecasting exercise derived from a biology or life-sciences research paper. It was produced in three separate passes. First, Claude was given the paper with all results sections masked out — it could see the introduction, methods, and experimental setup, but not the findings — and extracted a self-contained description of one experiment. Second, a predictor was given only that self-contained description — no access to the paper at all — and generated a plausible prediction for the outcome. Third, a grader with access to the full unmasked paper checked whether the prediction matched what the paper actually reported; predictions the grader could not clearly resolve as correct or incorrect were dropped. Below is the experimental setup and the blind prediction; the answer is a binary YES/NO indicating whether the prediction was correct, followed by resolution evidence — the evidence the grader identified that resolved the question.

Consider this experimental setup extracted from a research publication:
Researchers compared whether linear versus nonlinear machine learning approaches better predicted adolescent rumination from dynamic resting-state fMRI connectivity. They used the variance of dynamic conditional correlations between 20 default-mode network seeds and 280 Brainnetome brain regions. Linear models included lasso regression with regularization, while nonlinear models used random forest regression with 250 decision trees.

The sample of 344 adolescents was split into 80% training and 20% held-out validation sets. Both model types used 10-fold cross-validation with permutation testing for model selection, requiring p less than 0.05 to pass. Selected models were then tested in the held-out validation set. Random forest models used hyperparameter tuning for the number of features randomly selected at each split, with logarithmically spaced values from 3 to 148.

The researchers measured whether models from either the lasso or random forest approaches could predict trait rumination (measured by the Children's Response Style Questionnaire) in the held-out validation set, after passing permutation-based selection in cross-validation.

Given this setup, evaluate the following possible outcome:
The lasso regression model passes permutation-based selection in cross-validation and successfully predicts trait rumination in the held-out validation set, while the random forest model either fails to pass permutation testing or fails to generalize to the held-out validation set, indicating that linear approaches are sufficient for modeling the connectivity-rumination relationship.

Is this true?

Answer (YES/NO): NO